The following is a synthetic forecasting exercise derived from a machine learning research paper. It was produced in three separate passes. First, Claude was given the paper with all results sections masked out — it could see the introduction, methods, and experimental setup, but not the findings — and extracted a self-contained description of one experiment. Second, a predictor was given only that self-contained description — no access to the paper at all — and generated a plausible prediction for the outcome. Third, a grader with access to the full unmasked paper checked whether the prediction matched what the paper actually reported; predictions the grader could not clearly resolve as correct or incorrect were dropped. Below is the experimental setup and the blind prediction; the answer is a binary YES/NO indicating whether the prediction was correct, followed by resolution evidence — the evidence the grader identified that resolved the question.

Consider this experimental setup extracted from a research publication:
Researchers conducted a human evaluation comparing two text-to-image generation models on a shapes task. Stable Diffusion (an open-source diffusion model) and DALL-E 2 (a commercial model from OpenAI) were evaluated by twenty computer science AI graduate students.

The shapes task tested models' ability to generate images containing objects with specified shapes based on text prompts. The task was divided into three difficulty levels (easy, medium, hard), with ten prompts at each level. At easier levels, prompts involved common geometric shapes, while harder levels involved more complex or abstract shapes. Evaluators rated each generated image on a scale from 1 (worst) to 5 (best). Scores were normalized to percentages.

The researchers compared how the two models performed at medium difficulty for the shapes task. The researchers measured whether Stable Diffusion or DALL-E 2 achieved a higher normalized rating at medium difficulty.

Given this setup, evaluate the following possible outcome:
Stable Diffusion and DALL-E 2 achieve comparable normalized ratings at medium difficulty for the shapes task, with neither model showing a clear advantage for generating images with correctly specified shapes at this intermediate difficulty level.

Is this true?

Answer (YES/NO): NO